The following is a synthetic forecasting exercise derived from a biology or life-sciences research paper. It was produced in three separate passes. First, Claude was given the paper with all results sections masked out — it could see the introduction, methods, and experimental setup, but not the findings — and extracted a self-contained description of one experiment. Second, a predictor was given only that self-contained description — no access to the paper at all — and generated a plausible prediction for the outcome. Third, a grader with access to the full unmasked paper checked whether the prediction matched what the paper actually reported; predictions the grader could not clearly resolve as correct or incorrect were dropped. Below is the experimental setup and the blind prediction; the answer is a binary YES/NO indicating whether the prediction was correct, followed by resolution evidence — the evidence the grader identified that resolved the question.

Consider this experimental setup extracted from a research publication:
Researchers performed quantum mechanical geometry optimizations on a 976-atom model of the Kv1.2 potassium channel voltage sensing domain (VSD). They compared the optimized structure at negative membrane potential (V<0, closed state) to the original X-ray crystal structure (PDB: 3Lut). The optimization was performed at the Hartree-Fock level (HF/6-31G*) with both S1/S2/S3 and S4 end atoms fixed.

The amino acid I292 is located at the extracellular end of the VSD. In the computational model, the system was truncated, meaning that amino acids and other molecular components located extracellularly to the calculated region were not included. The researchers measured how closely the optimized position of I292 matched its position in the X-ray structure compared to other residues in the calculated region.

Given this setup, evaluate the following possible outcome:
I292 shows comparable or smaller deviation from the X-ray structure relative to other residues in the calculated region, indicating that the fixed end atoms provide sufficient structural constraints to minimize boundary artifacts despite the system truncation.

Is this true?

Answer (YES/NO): NO